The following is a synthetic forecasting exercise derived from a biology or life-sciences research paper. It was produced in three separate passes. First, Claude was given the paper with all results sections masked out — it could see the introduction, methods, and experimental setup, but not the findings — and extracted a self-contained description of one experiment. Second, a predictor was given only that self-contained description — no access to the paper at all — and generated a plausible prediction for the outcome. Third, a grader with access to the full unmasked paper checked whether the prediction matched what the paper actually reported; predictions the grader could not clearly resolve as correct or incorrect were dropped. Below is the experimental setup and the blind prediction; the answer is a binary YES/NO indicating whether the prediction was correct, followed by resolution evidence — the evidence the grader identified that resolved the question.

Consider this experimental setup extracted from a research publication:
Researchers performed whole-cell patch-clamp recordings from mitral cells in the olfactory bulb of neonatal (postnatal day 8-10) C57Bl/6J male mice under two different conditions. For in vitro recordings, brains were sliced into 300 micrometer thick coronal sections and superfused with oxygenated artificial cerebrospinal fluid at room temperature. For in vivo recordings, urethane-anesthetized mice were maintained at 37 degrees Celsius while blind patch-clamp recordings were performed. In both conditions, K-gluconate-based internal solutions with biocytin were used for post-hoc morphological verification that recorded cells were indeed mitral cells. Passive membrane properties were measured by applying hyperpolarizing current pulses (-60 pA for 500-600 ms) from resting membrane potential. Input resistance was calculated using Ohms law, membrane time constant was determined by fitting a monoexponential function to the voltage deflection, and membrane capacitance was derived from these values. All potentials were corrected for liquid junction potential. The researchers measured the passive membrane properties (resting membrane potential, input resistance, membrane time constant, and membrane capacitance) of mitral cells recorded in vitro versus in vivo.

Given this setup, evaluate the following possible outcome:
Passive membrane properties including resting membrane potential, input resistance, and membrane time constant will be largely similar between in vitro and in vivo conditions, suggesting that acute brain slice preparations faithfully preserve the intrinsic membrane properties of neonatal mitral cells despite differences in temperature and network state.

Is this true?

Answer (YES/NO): YES